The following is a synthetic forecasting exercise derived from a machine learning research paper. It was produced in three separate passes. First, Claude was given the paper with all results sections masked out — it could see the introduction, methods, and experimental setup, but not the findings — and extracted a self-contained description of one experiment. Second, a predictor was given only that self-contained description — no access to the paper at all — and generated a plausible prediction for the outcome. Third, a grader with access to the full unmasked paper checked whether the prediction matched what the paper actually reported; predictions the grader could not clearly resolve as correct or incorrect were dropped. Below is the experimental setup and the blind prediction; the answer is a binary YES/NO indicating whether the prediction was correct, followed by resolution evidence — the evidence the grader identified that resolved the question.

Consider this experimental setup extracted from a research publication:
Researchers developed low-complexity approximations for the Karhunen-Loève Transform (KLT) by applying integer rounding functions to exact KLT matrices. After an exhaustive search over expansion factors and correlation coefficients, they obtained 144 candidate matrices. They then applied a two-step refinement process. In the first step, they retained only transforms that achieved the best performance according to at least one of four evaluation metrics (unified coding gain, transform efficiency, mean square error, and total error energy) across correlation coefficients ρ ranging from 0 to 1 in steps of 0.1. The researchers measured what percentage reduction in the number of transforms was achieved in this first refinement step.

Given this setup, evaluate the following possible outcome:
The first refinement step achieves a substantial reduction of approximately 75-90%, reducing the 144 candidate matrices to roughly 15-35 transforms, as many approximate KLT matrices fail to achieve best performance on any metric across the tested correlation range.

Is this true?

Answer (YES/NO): YES